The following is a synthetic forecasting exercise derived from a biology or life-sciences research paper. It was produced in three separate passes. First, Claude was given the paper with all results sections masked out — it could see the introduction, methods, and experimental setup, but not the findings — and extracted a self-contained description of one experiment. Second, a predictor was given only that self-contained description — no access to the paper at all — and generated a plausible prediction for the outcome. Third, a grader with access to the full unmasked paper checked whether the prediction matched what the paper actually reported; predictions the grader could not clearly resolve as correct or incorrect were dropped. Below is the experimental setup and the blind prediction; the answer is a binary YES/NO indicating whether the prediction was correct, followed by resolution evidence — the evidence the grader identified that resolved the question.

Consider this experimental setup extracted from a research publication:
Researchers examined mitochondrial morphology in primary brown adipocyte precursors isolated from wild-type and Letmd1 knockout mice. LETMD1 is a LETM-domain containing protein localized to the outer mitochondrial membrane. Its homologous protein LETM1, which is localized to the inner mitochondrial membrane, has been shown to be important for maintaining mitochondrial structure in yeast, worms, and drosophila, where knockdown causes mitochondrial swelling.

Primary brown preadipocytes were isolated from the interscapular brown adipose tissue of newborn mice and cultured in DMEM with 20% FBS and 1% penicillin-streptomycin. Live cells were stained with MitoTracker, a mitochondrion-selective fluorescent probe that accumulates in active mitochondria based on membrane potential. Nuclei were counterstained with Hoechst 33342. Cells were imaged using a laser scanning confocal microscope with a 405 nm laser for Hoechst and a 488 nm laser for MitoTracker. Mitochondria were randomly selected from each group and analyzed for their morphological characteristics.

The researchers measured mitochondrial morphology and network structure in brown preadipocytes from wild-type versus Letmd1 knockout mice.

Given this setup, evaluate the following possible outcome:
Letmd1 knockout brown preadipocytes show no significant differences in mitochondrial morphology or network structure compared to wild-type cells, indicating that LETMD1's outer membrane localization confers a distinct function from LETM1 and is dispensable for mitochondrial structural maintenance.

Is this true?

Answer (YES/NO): NO